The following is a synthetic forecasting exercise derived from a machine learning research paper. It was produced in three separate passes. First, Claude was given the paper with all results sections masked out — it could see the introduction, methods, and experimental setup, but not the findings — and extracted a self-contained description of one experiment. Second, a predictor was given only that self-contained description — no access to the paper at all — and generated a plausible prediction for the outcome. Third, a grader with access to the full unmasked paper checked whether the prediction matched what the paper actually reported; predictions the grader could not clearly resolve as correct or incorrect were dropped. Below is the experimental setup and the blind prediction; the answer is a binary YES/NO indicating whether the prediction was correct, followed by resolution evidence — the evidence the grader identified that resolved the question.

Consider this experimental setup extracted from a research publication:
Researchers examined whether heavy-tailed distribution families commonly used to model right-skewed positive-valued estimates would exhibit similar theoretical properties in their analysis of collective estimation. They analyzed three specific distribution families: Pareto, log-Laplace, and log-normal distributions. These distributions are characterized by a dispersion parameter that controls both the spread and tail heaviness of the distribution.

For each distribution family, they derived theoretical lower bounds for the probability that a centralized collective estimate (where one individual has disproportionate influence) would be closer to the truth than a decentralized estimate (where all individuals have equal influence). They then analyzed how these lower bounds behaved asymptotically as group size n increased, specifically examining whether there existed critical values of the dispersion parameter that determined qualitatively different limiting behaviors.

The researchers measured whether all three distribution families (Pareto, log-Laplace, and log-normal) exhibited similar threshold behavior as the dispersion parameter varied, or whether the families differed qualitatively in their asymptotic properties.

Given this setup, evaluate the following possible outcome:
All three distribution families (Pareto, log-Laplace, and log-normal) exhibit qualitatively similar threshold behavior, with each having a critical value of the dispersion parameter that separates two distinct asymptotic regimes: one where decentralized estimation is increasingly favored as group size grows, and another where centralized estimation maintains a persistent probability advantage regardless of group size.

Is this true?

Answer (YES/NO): YES